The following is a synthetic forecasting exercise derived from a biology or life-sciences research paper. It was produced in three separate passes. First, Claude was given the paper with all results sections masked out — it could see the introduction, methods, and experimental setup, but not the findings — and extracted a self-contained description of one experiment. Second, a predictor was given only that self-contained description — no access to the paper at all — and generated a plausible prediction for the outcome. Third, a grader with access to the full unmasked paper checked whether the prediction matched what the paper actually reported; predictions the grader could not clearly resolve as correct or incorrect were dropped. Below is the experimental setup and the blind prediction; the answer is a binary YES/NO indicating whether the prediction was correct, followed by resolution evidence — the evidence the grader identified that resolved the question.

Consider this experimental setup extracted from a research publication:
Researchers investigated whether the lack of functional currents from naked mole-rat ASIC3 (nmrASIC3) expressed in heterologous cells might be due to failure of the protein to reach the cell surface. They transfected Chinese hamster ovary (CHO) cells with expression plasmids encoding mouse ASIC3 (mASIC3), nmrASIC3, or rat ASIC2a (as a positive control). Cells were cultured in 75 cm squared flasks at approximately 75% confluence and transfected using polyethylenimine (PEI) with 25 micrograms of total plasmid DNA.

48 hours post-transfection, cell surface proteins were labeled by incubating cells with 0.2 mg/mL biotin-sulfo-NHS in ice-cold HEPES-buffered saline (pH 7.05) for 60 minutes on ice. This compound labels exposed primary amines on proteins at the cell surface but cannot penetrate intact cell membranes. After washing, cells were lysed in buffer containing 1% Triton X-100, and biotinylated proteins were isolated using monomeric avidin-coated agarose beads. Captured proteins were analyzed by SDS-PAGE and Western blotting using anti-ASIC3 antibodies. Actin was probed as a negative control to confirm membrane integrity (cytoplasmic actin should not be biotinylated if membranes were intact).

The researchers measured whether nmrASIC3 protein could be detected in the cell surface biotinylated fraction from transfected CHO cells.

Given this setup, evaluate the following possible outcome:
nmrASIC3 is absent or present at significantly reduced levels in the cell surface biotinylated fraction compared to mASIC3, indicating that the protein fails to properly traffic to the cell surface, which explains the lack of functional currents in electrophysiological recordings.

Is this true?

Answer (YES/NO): NO